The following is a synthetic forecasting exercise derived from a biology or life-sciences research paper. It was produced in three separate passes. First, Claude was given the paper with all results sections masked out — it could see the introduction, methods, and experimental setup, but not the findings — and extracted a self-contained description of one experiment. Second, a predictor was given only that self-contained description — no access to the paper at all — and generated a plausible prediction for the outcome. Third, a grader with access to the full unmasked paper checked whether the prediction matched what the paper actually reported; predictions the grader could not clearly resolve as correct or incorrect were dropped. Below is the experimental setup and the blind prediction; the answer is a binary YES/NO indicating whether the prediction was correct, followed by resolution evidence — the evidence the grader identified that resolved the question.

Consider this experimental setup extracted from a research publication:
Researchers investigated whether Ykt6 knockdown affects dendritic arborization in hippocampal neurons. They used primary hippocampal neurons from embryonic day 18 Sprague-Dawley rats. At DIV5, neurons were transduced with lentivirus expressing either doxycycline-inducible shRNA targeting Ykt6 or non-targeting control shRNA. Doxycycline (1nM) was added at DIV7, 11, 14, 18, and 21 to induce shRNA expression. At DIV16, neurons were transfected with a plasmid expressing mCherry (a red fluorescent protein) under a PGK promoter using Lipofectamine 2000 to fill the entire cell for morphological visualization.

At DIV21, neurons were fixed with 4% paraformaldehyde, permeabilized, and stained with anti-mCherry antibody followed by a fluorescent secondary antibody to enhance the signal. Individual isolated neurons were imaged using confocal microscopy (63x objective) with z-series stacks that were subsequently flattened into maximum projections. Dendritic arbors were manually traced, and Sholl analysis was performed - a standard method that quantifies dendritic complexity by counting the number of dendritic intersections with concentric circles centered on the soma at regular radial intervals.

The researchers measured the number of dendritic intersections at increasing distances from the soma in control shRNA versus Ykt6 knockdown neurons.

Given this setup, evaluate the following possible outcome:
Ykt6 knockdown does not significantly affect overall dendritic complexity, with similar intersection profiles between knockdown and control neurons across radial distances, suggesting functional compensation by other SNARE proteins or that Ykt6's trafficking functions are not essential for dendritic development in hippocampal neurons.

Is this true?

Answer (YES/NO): NO